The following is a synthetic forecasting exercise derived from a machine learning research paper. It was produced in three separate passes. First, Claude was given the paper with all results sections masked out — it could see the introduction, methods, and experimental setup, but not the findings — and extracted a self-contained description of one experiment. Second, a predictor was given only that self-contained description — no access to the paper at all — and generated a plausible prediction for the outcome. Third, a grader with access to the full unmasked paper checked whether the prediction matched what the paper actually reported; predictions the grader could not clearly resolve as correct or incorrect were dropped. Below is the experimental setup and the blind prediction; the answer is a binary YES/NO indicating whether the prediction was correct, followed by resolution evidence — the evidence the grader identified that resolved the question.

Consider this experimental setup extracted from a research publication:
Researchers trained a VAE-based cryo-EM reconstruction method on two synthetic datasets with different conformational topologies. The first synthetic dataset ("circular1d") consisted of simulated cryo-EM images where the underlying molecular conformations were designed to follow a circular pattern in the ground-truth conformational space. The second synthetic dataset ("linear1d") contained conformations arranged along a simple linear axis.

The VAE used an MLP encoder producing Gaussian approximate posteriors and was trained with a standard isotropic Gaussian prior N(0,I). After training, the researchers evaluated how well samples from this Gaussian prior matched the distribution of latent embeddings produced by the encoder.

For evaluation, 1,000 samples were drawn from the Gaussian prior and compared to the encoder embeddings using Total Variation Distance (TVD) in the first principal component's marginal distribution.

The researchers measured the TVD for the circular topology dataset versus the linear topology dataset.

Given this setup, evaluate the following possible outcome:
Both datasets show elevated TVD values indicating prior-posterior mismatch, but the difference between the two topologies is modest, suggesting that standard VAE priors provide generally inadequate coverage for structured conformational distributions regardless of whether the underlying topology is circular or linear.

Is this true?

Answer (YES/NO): YES